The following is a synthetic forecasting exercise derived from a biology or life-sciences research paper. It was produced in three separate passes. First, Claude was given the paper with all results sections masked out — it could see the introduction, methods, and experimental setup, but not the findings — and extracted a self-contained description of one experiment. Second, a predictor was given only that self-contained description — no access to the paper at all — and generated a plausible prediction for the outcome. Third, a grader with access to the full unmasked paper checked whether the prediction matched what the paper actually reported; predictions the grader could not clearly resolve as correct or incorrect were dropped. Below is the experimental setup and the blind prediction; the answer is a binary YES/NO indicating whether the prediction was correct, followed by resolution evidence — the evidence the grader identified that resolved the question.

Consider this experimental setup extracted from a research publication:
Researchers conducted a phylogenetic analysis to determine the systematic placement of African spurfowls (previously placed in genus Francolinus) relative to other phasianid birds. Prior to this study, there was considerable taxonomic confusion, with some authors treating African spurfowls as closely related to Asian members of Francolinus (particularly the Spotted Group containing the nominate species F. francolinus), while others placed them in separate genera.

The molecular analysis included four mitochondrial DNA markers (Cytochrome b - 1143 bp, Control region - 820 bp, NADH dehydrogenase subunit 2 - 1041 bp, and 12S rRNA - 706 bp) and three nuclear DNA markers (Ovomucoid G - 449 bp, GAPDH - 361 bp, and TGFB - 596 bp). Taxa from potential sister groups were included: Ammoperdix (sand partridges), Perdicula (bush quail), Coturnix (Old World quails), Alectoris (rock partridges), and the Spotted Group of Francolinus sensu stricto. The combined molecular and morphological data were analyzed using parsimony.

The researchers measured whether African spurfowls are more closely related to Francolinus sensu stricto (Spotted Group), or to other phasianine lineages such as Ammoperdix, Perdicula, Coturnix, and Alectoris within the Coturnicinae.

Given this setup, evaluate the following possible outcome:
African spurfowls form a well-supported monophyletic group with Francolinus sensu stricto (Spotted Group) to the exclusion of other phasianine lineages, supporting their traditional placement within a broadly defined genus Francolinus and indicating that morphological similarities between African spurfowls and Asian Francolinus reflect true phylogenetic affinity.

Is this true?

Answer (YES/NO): NO